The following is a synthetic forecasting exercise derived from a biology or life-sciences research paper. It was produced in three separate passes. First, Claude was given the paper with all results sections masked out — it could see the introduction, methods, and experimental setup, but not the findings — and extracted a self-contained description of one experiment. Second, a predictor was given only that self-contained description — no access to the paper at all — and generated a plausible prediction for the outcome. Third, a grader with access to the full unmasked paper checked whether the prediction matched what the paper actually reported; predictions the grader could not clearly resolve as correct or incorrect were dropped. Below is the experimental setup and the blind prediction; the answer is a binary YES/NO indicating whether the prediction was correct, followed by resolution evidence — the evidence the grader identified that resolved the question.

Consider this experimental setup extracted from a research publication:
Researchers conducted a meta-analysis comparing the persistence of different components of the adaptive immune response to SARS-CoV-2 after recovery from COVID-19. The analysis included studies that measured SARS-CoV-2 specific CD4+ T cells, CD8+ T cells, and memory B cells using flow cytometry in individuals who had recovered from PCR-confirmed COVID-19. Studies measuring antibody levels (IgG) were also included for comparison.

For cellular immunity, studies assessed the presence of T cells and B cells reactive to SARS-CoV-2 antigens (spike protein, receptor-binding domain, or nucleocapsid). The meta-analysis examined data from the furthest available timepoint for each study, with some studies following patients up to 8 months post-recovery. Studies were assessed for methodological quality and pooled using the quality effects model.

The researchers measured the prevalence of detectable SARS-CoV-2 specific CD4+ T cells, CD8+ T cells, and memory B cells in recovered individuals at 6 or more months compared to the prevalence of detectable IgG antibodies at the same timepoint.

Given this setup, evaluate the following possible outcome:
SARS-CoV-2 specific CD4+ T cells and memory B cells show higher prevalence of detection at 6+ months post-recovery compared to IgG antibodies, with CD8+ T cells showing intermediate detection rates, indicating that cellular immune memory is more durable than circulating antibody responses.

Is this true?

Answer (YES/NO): NO